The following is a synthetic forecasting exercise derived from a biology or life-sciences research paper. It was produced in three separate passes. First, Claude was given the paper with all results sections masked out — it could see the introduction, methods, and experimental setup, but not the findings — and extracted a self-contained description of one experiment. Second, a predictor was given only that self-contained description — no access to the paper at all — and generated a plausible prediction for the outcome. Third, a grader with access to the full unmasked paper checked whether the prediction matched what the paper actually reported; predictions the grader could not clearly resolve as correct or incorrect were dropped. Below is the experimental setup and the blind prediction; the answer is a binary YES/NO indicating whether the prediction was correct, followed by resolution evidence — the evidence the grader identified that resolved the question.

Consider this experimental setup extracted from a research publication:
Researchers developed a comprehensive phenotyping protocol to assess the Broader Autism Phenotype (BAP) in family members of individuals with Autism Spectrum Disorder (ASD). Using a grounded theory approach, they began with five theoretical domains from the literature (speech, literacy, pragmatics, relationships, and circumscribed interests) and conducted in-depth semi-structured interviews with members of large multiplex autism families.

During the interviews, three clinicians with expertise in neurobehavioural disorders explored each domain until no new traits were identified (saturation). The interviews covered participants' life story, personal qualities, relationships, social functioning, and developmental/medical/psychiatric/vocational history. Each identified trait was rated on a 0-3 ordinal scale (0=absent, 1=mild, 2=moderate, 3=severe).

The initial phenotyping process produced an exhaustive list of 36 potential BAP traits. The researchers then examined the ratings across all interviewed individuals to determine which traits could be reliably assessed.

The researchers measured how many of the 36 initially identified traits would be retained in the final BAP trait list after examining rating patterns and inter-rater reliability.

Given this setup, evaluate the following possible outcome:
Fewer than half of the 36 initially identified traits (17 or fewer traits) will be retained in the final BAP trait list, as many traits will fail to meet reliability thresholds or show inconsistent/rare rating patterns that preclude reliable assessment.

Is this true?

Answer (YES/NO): NO